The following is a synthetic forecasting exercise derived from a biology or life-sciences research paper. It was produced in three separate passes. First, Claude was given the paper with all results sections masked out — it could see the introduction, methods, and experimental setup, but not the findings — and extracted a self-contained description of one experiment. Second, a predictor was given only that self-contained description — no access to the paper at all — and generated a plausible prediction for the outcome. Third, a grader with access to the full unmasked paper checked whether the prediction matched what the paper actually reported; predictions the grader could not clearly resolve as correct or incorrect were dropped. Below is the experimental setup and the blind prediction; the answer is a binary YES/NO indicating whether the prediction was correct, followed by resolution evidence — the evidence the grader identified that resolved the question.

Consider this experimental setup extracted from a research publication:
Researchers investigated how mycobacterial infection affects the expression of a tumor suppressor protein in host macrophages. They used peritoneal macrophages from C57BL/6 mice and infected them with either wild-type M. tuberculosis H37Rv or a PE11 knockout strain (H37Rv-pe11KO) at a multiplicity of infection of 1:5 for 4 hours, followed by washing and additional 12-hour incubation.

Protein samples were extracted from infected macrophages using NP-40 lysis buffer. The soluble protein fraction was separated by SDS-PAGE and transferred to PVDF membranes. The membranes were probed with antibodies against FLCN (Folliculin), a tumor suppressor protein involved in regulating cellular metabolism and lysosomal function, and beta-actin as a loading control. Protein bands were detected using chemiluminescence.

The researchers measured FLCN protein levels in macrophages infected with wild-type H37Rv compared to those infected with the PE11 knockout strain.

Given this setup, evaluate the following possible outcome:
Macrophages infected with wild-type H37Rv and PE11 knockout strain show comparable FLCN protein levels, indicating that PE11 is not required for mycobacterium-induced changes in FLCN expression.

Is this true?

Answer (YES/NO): NO